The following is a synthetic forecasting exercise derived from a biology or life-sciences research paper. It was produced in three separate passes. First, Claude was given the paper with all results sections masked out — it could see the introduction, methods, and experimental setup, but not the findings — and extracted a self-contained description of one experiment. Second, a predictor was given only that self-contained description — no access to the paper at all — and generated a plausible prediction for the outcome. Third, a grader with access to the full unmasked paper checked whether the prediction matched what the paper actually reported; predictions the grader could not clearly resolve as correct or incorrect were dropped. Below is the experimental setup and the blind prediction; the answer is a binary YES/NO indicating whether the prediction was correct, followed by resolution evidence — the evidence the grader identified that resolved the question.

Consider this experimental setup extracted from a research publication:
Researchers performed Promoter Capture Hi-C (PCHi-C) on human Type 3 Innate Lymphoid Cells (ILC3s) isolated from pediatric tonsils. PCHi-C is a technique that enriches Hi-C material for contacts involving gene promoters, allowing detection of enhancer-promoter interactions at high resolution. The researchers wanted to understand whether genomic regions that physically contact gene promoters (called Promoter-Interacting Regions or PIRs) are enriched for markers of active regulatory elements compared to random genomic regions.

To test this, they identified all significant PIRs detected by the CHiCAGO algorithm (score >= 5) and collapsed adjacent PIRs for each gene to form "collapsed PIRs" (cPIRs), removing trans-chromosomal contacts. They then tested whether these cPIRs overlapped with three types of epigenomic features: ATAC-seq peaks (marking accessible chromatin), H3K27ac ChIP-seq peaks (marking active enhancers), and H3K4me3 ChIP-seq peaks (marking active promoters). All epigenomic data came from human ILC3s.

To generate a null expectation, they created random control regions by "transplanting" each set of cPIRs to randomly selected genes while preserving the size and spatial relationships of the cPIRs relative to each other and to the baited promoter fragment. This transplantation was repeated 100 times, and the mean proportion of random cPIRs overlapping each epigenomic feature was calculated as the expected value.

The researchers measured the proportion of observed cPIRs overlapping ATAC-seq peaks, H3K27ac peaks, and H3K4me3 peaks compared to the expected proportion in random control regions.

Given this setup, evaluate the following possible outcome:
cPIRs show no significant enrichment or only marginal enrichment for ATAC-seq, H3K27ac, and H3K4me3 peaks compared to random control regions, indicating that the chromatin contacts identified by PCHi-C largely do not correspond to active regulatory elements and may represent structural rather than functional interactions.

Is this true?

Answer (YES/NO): NO